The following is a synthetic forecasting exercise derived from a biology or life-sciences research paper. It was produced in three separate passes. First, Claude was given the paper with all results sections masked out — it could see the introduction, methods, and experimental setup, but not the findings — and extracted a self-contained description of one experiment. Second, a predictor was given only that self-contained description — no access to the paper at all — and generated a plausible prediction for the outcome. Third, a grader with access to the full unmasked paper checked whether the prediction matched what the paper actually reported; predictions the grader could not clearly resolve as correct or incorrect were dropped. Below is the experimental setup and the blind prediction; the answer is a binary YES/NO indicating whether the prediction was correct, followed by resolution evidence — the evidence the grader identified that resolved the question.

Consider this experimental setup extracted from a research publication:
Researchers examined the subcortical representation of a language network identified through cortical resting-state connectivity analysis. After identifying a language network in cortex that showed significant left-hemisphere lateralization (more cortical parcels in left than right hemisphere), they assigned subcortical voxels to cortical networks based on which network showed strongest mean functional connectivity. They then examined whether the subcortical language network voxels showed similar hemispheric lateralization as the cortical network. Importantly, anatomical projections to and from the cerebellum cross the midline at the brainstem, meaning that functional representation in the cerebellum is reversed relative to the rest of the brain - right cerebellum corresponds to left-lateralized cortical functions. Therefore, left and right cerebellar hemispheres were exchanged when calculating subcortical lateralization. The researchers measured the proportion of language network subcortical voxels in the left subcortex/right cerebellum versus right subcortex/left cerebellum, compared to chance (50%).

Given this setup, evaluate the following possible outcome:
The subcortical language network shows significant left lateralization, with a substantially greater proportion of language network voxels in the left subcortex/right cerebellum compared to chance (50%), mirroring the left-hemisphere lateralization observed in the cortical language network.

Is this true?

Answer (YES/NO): YES